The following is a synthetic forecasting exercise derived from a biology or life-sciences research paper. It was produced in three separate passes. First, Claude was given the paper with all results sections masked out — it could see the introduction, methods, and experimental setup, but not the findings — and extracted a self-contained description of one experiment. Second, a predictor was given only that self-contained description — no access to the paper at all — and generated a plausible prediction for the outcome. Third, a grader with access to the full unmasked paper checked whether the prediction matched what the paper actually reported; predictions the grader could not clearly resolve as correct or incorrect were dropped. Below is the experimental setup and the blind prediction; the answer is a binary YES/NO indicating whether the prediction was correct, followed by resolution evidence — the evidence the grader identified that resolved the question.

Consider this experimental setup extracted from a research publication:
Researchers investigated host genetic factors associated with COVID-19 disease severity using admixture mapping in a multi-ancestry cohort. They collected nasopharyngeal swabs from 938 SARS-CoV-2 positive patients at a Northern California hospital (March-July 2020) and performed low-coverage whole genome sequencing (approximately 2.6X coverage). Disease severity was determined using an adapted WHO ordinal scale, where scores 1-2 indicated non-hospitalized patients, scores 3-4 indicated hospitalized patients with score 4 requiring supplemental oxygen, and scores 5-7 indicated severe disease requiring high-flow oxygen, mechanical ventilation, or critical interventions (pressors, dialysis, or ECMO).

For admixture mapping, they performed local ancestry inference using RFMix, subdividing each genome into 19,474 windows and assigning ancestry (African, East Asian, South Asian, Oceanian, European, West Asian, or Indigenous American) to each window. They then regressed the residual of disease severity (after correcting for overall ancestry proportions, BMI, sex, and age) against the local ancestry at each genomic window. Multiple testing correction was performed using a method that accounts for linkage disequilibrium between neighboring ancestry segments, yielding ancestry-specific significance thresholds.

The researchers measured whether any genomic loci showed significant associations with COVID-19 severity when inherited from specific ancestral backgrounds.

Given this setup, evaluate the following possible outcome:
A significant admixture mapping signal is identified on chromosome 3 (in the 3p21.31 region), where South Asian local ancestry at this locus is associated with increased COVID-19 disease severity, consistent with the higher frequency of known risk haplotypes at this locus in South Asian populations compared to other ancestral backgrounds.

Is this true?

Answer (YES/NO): NO